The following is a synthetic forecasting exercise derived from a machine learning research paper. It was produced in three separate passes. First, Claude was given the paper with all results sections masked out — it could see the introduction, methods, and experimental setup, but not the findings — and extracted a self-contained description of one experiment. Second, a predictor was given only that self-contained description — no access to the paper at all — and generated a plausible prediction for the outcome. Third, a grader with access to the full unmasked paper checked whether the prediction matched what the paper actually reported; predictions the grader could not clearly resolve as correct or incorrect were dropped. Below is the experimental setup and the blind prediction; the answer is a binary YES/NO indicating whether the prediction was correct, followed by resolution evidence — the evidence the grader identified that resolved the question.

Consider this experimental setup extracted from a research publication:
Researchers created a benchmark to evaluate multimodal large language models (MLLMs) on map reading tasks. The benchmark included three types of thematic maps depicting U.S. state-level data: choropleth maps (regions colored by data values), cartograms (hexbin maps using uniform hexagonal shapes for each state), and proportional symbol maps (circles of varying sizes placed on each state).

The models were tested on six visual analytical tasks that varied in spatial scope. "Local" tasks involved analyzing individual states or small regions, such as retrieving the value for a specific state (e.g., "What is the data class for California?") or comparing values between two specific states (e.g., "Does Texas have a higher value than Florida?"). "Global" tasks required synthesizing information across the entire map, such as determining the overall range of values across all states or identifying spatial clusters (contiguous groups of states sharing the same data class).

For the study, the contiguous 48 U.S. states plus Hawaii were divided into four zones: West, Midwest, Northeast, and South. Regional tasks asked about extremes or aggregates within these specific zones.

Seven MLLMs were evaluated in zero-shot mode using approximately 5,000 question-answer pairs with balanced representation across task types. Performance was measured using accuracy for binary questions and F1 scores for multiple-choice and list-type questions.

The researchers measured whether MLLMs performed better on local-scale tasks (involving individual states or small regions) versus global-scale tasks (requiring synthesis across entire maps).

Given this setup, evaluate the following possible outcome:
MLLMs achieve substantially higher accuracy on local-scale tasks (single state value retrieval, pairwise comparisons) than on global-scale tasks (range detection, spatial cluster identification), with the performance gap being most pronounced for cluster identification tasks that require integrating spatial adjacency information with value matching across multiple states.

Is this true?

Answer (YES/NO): NO